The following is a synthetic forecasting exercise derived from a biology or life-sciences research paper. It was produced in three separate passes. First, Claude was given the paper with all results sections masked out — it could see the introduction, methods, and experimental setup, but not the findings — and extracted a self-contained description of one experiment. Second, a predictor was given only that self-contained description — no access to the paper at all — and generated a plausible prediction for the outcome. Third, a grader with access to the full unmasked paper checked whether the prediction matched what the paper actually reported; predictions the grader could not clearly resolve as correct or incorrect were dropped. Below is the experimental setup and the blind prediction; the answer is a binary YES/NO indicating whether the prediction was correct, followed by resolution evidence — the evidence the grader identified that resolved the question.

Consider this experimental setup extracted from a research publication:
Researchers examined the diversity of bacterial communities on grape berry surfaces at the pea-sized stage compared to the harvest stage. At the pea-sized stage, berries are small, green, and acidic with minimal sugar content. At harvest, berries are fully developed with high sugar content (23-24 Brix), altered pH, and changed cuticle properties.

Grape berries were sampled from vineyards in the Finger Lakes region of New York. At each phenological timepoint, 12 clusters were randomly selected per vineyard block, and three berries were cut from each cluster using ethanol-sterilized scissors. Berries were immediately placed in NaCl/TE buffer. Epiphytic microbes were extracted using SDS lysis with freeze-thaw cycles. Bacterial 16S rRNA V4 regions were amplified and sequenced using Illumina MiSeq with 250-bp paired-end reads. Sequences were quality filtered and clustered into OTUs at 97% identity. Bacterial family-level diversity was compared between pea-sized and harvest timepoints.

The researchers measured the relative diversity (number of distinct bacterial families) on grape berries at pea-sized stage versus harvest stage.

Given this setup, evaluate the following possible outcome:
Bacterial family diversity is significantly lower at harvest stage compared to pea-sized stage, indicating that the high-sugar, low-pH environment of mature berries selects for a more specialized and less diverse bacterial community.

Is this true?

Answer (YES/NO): NO